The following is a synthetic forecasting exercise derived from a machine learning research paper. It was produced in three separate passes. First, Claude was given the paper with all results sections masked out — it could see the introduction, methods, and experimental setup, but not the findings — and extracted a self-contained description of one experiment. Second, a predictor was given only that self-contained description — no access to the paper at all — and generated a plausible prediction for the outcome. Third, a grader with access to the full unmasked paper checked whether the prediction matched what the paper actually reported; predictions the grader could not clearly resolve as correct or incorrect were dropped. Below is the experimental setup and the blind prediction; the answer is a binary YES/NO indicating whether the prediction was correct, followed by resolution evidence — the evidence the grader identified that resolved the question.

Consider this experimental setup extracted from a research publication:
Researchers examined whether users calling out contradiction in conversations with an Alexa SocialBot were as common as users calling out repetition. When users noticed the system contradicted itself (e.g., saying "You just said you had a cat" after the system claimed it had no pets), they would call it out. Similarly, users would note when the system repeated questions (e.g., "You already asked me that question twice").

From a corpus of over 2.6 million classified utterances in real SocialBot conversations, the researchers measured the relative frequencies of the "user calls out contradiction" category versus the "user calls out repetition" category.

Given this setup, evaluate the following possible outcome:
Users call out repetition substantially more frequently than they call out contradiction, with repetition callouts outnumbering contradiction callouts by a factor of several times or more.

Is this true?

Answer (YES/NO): YES